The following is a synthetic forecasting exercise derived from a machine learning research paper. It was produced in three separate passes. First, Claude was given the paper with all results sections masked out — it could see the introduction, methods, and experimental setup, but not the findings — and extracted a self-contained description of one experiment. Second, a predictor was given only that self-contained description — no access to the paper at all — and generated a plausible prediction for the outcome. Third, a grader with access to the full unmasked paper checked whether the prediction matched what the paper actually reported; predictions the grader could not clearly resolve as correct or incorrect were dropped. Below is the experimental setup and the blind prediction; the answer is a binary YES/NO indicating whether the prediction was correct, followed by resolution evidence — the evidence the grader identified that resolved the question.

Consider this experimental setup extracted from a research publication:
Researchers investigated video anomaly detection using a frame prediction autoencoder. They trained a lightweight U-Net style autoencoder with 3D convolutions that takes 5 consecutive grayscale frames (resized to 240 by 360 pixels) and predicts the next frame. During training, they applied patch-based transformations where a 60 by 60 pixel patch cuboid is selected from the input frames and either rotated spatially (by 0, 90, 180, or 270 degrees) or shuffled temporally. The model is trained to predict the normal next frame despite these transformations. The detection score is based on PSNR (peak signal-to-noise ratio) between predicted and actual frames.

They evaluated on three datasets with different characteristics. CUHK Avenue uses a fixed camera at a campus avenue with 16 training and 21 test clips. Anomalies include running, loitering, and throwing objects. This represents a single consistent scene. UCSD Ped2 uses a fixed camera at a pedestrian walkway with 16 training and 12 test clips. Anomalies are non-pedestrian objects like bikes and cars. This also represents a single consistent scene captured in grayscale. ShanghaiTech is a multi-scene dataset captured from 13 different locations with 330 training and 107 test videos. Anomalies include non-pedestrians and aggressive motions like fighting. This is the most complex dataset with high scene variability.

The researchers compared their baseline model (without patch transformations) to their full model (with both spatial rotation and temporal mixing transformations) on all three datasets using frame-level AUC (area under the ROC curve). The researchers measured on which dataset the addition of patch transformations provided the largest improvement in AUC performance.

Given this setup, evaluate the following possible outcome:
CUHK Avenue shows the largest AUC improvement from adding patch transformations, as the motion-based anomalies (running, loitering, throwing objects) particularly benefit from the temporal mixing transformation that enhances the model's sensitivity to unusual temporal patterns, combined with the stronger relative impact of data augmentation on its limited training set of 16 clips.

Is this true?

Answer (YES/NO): YES